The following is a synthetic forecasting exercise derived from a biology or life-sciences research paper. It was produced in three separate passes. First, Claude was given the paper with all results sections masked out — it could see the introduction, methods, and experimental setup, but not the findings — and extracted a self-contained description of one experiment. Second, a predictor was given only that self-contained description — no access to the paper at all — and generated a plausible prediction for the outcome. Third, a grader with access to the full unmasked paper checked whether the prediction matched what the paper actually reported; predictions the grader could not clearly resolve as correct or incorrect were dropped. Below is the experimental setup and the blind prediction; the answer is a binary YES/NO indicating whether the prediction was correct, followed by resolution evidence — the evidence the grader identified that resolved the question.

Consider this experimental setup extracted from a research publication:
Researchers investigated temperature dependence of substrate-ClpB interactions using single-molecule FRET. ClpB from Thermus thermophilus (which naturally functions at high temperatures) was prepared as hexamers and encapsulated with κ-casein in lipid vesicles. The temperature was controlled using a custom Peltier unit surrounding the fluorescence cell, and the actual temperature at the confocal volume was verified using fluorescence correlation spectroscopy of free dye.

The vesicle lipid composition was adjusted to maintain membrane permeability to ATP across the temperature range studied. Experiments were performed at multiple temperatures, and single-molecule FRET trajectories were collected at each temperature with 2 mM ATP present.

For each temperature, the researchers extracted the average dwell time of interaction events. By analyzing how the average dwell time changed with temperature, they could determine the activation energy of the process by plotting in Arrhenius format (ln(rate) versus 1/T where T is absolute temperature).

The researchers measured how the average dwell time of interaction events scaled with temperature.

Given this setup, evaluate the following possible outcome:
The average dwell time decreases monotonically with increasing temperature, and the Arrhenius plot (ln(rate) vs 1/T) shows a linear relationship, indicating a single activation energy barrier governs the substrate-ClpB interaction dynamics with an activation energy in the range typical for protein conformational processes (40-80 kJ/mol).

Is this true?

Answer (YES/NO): NO